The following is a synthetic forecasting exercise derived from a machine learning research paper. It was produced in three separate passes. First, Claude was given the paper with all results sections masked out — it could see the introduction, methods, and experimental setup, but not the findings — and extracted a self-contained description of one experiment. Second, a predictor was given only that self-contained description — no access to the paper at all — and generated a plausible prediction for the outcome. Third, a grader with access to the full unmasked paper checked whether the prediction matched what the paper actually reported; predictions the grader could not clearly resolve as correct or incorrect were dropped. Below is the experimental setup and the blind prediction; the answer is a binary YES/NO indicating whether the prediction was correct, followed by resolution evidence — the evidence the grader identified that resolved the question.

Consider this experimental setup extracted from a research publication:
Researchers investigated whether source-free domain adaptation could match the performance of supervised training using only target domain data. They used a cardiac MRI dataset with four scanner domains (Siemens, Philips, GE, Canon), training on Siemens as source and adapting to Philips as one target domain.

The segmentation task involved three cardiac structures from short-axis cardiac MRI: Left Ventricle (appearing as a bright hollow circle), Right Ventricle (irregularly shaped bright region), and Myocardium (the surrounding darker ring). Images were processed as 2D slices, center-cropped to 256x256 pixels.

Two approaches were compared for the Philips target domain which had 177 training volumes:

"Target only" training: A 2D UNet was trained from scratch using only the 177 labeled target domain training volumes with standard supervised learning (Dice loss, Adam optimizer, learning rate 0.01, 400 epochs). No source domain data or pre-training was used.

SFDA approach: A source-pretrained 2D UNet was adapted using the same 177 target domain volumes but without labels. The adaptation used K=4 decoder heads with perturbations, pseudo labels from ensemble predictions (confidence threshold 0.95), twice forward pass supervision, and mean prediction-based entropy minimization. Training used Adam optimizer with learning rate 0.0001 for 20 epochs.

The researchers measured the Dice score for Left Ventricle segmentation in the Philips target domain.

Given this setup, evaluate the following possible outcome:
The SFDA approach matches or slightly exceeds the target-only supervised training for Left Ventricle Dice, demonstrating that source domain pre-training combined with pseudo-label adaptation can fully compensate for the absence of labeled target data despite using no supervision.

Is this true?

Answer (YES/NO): NO